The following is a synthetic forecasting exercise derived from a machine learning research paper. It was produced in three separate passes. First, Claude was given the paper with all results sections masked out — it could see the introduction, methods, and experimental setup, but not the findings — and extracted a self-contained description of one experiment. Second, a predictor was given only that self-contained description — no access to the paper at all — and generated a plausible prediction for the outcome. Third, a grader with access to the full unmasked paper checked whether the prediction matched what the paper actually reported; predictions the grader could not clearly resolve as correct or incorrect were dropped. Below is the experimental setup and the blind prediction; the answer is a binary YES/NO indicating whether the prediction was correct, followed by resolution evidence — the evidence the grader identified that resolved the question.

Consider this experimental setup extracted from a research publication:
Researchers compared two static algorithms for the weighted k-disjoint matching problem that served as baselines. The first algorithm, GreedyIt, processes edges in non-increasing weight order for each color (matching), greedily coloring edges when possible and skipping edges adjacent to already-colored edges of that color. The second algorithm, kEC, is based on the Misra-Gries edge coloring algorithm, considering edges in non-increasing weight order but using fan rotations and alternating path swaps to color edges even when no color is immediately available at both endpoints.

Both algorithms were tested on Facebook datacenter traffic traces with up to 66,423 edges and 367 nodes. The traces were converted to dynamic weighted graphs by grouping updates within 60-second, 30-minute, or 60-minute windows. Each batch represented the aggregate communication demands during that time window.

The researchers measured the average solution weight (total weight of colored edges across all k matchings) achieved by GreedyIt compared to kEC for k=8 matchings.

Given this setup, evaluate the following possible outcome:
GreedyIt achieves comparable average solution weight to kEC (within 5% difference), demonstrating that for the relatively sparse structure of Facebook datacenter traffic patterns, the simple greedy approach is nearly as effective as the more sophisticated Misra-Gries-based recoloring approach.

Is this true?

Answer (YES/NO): YES